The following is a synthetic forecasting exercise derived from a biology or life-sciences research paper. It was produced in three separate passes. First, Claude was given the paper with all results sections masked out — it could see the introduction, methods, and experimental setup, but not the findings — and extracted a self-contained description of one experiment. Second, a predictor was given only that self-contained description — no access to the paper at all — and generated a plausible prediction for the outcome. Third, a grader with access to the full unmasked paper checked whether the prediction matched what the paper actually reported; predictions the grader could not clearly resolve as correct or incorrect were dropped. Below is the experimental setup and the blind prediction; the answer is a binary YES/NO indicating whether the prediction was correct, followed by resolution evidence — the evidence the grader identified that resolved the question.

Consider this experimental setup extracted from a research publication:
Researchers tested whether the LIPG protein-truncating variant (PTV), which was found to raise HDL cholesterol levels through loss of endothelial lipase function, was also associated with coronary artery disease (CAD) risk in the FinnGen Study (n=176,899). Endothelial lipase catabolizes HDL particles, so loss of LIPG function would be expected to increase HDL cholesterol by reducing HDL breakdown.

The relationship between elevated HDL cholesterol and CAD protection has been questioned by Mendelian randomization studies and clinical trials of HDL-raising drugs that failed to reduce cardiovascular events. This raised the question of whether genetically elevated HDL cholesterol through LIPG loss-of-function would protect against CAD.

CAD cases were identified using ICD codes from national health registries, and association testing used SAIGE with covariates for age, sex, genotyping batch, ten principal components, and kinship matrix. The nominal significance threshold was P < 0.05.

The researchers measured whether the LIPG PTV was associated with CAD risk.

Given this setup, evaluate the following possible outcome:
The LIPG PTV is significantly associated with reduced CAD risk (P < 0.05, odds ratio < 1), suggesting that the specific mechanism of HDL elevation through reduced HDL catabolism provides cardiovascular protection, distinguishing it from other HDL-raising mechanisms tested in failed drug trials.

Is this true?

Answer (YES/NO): NO